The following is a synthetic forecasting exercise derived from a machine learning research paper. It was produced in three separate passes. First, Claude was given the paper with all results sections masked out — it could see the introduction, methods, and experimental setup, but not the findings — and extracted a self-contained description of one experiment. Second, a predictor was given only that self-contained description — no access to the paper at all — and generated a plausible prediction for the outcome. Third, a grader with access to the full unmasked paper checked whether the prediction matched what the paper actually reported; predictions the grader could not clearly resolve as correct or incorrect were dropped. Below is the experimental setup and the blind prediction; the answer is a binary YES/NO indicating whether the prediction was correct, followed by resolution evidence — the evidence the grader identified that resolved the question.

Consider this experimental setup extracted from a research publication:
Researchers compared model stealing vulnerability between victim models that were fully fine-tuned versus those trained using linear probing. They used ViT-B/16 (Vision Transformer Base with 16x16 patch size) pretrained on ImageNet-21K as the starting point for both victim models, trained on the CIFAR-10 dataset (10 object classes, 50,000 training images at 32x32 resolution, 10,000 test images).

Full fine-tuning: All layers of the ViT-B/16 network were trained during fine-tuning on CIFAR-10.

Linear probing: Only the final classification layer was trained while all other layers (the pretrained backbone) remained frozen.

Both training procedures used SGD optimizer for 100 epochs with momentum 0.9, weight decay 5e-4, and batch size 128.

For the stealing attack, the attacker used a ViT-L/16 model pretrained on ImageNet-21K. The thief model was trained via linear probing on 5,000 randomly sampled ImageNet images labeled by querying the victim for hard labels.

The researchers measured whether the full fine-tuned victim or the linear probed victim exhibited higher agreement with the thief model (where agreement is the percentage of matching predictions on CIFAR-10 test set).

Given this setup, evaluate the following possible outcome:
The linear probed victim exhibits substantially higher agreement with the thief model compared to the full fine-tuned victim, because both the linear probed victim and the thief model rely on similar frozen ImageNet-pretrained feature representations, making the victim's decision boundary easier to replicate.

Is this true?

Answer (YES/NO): NO